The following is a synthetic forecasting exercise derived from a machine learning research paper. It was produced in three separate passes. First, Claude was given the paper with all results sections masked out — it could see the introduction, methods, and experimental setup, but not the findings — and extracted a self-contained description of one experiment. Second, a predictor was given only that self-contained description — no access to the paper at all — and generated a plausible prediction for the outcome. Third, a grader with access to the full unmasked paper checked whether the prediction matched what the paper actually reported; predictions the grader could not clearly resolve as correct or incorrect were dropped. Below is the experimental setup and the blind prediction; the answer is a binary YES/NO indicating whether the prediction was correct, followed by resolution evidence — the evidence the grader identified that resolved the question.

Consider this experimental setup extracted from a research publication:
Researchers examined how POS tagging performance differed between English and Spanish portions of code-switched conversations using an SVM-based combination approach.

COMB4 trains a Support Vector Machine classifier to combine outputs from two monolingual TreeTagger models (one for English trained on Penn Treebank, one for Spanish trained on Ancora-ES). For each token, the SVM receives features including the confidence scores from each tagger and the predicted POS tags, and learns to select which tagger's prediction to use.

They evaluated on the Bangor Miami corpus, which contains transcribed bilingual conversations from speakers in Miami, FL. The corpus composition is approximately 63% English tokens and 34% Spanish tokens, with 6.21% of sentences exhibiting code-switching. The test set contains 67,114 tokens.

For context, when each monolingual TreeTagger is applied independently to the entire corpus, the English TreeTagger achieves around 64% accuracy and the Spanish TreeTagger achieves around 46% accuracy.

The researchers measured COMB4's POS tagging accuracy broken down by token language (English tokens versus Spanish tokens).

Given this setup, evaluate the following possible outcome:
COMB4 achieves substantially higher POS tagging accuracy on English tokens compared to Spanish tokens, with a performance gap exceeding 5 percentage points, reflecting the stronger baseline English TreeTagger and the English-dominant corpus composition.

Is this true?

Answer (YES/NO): NO